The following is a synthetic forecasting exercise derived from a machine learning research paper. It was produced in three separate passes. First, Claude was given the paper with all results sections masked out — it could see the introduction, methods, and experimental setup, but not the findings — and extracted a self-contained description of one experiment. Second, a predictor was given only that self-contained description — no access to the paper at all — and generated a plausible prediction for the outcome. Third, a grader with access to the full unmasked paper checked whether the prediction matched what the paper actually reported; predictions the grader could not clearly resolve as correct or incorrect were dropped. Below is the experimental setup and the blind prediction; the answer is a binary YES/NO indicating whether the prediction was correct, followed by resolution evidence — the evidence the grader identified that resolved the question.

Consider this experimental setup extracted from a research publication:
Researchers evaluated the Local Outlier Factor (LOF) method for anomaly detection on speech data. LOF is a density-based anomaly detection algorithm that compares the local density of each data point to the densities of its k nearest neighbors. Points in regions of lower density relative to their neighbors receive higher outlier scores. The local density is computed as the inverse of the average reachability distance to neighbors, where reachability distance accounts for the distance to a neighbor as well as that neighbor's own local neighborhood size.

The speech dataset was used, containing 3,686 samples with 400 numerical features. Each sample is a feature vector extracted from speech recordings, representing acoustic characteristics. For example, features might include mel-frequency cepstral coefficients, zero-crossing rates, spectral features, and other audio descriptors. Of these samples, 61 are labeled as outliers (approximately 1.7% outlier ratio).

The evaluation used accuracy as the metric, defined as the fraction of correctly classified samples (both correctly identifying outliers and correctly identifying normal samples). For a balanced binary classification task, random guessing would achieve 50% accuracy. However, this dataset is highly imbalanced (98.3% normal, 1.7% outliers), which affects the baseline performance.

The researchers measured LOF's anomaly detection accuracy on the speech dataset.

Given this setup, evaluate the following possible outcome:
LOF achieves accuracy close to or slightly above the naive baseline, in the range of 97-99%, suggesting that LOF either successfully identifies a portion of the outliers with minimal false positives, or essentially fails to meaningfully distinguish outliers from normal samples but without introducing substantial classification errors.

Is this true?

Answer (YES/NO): NO